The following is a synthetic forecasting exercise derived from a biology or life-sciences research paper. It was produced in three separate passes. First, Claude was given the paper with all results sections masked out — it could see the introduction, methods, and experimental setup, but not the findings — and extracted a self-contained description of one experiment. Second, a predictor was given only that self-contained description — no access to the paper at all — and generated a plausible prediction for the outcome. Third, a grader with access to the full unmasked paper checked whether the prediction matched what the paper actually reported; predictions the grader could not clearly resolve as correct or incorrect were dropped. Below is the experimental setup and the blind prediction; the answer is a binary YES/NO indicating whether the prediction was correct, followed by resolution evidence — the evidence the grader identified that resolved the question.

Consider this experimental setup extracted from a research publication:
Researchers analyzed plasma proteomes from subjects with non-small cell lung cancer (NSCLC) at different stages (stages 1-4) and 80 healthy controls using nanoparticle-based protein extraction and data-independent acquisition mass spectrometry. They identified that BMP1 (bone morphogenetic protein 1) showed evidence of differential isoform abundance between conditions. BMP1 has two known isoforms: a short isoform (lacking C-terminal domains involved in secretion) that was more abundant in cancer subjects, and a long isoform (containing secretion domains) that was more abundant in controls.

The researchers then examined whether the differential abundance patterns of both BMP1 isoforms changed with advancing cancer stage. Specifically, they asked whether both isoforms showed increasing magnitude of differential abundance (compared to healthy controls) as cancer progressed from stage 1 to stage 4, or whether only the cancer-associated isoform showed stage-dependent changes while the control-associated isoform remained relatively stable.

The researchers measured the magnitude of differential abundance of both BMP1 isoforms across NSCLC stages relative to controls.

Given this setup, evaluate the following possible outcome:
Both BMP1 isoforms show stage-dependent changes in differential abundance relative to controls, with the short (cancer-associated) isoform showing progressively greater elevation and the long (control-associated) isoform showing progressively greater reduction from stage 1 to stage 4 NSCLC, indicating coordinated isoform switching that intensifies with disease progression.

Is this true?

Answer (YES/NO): YES